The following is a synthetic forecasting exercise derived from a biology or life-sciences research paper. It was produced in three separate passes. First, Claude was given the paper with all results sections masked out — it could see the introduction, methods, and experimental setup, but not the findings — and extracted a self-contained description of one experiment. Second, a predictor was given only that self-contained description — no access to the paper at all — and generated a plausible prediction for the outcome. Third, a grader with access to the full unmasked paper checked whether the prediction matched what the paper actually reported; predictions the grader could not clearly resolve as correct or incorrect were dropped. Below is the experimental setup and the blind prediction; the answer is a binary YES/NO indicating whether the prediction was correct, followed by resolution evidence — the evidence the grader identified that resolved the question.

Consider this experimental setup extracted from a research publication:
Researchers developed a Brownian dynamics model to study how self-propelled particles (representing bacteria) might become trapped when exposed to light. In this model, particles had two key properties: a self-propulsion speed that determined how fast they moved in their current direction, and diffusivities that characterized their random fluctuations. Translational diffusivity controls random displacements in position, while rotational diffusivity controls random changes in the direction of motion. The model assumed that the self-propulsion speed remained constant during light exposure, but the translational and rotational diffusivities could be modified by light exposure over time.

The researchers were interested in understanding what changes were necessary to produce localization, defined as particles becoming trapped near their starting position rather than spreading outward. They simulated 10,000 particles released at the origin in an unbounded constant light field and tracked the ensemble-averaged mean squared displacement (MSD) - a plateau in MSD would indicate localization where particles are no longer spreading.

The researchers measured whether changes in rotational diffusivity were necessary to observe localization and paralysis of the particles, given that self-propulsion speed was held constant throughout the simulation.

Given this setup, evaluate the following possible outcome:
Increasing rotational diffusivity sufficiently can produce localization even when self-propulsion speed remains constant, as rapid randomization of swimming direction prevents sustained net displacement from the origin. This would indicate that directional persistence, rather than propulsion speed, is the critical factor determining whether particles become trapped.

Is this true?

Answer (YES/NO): YES